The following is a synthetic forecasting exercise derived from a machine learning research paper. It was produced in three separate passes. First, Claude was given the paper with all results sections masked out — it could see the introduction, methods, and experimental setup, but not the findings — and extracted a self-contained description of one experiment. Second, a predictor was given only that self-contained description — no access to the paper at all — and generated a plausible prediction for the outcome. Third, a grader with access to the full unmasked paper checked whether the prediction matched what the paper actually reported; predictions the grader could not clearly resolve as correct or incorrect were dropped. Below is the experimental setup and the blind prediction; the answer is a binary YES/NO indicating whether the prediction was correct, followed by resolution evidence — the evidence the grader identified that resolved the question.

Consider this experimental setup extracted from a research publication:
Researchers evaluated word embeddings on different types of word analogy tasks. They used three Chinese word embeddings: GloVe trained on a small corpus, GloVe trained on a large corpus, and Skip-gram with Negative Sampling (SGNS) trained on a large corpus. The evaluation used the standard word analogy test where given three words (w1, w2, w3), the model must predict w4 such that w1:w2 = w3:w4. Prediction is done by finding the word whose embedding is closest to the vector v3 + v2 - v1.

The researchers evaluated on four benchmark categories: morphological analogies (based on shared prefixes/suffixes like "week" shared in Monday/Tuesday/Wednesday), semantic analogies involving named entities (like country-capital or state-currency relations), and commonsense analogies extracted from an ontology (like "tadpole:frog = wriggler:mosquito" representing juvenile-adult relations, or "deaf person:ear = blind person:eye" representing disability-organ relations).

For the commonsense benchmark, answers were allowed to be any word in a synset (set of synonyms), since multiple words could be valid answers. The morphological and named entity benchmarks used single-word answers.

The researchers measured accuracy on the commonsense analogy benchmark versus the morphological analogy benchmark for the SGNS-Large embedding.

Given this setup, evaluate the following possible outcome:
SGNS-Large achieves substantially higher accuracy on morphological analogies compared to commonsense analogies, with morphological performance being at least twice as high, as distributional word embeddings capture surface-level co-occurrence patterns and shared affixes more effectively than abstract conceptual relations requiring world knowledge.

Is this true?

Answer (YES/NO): YES